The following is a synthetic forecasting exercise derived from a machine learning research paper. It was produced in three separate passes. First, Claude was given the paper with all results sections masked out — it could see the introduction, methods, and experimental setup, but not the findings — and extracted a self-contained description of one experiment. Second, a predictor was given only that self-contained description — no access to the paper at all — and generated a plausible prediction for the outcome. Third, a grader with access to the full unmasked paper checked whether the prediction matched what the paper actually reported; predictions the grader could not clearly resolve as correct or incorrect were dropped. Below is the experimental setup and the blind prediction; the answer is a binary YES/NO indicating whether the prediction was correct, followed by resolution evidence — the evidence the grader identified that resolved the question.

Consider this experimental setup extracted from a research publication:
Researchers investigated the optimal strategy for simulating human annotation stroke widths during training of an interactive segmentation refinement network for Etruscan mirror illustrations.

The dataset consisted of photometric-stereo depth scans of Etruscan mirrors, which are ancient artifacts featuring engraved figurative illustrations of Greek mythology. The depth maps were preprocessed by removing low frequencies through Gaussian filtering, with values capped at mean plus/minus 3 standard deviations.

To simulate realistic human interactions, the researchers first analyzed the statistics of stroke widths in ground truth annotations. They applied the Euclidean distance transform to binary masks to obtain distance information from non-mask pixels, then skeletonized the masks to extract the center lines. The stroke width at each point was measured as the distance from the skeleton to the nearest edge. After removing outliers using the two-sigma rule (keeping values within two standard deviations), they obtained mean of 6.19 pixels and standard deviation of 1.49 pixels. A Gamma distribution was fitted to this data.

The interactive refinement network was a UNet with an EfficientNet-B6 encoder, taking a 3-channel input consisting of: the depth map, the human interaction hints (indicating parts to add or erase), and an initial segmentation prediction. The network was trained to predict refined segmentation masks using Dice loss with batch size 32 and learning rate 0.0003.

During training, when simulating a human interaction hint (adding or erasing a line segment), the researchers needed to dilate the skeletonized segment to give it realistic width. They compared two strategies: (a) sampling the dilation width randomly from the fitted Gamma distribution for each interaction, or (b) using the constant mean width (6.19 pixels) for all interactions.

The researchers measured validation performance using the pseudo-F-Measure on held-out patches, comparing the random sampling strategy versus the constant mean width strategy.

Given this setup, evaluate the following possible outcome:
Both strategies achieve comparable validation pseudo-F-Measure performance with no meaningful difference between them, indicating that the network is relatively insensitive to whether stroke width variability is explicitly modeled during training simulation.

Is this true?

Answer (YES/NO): NO